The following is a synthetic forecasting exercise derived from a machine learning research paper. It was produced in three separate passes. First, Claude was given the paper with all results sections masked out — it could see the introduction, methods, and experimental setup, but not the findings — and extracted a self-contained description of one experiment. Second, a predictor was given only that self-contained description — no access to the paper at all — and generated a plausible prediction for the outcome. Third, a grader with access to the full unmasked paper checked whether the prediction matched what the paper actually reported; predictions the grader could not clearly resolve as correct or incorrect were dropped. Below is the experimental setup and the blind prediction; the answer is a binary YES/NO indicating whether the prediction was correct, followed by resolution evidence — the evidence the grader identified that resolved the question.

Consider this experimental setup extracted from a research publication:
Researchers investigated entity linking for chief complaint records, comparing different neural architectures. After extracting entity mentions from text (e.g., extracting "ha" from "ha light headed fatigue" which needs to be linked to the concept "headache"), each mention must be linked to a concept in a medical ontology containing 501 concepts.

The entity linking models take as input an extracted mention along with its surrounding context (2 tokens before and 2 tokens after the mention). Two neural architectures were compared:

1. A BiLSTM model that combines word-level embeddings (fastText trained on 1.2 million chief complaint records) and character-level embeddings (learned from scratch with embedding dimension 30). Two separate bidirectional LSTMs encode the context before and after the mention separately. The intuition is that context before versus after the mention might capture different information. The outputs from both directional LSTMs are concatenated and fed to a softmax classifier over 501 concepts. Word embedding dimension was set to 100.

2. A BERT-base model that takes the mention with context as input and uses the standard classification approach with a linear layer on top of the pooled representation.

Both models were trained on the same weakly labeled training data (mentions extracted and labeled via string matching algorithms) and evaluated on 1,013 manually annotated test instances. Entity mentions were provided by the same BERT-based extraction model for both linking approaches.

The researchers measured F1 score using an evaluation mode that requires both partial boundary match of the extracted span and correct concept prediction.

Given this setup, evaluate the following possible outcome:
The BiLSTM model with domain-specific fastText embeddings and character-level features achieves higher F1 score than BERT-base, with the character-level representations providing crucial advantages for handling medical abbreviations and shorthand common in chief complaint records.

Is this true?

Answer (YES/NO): YES